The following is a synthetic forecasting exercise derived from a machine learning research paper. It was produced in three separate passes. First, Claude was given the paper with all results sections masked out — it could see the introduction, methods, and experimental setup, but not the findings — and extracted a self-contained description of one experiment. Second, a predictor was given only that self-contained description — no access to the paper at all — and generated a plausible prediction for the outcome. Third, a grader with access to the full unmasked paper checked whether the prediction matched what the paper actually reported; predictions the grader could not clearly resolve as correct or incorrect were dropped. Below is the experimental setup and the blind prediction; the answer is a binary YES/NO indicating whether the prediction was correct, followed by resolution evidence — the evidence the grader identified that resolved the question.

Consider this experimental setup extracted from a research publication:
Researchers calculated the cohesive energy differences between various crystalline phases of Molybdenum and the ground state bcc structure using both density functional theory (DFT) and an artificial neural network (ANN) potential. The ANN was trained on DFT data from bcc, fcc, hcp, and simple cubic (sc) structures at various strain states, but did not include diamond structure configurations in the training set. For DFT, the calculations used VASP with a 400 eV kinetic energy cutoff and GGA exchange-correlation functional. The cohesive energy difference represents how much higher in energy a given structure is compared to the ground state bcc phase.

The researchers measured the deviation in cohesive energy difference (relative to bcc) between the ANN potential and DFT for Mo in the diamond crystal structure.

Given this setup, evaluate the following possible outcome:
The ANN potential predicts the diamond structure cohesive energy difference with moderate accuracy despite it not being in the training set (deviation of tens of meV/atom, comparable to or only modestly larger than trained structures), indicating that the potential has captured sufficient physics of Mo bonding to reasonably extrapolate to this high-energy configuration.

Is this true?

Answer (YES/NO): NO